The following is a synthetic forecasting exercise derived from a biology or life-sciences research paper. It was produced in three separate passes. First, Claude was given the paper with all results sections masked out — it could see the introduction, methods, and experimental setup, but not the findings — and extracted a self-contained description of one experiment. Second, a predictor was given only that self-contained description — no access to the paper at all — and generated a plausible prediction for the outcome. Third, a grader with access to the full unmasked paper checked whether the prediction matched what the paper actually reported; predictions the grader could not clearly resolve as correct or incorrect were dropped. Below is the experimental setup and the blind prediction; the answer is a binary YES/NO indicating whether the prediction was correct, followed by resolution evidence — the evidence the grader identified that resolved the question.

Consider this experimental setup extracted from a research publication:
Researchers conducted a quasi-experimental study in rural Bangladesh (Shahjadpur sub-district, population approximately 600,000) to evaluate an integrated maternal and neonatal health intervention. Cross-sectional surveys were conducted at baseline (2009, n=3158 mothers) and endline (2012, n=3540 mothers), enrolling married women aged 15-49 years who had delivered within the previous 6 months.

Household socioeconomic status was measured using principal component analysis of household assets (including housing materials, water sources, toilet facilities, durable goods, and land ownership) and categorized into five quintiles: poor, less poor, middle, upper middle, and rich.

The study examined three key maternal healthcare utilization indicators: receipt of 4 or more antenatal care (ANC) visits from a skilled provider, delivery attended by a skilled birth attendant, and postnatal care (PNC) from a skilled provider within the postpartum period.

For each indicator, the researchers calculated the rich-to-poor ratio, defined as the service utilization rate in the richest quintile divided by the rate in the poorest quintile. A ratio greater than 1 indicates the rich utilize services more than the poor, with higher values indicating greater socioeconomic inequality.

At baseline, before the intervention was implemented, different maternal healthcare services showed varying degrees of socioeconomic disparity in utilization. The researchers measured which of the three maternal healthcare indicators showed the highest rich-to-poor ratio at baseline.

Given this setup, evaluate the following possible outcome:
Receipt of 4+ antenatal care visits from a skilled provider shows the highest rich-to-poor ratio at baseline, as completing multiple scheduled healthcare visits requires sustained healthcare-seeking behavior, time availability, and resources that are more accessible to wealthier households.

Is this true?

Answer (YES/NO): NO